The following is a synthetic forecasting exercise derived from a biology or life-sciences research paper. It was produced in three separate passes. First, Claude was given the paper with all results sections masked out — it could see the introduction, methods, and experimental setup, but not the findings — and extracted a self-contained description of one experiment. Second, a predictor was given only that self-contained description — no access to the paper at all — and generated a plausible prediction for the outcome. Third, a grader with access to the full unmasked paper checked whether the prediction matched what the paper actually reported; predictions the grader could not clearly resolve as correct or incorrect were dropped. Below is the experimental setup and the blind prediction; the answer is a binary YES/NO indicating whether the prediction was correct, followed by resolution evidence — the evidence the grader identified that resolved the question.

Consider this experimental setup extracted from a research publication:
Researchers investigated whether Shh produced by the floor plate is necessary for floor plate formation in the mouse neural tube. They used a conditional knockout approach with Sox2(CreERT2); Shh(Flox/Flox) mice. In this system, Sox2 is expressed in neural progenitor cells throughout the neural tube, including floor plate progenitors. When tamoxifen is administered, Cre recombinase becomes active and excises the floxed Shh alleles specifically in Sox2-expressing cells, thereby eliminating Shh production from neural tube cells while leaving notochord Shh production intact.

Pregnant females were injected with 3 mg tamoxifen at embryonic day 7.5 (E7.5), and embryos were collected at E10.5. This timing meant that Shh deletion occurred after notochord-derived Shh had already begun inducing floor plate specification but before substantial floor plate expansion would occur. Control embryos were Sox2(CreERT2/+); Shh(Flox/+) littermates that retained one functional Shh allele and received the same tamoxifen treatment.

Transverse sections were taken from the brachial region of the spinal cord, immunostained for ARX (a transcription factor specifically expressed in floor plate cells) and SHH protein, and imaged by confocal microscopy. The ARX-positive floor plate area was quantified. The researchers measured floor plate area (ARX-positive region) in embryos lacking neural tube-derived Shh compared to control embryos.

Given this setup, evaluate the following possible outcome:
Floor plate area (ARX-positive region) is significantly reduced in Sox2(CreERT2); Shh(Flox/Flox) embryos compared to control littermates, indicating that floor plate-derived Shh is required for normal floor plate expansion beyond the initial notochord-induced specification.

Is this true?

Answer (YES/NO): NO